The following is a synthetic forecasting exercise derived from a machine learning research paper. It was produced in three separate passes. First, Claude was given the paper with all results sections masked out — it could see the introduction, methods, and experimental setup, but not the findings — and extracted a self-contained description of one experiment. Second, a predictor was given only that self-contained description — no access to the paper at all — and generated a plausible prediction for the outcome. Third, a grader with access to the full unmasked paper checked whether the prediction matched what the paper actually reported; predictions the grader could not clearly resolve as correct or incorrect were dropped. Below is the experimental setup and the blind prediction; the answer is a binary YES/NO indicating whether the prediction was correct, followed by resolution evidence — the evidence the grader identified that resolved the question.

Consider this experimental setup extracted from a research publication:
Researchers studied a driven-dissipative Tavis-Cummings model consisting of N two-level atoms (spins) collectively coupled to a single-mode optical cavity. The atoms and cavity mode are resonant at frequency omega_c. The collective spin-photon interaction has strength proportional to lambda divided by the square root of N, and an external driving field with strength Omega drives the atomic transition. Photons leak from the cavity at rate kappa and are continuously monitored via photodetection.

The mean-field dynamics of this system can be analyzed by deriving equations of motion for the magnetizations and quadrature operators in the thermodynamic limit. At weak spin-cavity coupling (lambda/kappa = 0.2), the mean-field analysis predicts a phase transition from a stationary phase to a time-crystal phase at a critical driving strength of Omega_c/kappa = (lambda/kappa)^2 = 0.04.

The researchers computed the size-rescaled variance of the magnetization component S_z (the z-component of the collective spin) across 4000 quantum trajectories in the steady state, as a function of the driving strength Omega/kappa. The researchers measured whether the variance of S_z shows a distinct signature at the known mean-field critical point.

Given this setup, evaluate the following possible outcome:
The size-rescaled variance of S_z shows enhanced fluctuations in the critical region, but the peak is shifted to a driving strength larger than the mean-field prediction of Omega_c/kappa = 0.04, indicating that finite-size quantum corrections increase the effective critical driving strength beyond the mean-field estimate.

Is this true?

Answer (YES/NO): NO